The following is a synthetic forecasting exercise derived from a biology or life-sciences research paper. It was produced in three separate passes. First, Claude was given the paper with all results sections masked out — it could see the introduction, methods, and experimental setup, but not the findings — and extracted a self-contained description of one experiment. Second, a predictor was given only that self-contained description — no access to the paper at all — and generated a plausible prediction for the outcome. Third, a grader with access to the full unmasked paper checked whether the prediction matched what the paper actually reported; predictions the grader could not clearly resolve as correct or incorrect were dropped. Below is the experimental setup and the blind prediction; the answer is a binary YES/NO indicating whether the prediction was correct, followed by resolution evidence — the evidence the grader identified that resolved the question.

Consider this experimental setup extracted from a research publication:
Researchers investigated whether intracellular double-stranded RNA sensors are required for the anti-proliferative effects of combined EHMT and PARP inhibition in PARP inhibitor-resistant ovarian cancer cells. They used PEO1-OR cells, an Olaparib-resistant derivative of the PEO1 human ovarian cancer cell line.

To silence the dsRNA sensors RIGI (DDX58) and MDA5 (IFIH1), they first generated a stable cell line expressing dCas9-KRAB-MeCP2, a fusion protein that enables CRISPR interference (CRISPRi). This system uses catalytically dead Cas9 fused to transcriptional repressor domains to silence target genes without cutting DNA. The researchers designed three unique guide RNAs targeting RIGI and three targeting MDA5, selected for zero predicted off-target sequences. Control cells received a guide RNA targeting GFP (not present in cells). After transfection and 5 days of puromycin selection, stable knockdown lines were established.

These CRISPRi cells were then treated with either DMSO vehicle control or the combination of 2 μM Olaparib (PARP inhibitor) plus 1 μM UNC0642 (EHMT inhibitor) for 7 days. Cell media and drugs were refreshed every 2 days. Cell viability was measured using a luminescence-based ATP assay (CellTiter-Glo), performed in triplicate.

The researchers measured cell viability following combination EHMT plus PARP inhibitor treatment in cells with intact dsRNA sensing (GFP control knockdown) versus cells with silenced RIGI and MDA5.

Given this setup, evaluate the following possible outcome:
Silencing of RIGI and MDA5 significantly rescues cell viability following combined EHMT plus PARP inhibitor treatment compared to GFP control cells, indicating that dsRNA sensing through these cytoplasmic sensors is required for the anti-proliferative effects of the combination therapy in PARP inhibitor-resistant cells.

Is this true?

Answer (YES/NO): NO